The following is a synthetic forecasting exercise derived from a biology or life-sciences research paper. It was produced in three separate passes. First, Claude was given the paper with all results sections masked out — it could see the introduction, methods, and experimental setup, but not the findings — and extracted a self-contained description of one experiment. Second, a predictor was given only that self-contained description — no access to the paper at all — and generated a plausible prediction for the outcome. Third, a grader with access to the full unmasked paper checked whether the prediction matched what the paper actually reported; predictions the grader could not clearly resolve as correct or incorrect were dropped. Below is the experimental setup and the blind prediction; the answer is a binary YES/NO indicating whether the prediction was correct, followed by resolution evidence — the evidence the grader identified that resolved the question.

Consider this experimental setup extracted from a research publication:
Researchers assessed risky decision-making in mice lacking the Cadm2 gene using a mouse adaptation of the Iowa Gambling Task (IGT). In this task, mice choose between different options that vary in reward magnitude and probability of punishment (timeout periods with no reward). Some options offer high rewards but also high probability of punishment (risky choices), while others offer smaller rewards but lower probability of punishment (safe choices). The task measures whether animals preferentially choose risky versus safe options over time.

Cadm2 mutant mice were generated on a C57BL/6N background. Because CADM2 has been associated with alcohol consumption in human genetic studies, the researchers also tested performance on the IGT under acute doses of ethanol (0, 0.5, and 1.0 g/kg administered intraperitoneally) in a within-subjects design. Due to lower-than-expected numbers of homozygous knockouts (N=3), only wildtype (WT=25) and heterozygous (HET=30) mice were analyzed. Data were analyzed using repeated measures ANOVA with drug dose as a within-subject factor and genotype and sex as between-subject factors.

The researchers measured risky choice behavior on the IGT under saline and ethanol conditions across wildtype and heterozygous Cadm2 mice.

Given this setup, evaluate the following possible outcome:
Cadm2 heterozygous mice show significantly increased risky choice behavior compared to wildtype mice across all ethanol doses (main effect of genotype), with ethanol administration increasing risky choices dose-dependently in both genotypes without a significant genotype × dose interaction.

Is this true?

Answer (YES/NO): NO